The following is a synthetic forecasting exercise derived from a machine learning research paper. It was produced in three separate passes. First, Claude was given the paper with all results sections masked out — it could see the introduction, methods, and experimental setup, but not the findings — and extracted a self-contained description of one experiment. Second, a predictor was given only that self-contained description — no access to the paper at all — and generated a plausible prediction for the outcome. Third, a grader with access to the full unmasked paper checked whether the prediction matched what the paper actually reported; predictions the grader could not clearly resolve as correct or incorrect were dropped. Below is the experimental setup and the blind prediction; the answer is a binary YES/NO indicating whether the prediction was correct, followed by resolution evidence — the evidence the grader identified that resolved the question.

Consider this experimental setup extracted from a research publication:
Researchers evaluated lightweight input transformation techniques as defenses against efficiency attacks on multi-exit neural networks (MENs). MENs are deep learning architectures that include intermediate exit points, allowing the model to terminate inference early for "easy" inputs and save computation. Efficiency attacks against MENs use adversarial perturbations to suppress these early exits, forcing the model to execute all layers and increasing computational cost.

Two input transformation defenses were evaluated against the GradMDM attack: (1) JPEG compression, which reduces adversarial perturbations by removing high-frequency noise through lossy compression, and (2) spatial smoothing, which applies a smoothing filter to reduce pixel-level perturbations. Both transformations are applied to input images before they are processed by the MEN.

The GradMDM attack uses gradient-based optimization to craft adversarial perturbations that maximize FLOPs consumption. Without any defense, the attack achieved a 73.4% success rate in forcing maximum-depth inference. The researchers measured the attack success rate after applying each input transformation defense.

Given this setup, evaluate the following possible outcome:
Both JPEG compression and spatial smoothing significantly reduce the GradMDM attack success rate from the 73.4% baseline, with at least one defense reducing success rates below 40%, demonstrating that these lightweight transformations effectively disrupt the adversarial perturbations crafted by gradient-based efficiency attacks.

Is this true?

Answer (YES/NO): NO